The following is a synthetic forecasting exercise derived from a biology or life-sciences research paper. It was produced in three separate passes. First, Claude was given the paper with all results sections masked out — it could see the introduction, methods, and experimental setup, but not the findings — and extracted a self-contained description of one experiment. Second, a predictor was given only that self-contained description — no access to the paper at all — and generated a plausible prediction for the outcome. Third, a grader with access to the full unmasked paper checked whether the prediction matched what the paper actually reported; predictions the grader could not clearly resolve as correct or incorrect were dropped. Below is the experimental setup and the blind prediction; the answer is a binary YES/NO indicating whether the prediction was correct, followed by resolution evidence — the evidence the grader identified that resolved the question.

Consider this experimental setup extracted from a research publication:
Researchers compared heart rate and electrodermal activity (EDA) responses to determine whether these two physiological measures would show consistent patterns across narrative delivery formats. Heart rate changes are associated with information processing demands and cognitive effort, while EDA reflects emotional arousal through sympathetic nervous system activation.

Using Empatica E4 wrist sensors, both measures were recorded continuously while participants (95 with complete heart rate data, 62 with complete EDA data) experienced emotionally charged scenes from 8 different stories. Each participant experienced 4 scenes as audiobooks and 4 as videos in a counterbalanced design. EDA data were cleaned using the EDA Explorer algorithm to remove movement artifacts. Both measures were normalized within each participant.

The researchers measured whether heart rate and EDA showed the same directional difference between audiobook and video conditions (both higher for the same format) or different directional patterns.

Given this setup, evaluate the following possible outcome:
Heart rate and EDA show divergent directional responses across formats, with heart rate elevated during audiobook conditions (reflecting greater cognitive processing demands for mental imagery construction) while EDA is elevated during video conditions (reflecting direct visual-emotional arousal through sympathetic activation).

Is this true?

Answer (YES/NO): NO